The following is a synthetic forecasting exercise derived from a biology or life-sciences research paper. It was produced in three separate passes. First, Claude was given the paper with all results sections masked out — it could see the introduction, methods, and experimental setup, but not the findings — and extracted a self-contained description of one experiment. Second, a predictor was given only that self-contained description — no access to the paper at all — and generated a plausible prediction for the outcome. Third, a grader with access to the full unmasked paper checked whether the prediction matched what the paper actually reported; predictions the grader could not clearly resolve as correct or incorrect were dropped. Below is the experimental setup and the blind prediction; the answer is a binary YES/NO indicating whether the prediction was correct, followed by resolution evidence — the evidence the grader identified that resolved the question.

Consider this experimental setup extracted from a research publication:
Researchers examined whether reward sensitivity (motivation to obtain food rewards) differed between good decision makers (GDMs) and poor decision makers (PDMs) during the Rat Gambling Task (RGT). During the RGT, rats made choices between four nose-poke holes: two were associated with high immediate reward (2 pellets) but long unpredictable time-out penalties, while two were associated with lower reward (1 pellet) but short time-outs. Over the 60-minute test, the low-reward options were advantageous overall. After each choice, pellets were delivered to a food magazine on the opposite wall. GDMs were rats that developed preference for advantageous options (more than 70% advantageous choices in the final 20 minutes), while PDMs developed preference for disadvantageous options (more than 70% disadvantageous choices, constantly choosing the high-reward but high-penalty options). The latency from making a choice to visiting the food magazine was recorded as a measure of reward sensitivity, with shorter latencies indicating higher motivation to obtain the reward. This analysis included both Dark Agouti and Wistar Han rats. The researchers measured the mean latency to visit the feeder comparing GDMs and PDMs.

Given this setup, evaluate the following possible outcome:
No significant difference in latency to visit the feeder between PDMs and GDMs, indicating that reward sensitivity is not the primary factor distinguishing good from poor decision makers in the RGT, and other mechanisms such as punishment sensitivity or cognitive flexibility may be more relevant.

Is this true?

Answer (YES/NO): NO